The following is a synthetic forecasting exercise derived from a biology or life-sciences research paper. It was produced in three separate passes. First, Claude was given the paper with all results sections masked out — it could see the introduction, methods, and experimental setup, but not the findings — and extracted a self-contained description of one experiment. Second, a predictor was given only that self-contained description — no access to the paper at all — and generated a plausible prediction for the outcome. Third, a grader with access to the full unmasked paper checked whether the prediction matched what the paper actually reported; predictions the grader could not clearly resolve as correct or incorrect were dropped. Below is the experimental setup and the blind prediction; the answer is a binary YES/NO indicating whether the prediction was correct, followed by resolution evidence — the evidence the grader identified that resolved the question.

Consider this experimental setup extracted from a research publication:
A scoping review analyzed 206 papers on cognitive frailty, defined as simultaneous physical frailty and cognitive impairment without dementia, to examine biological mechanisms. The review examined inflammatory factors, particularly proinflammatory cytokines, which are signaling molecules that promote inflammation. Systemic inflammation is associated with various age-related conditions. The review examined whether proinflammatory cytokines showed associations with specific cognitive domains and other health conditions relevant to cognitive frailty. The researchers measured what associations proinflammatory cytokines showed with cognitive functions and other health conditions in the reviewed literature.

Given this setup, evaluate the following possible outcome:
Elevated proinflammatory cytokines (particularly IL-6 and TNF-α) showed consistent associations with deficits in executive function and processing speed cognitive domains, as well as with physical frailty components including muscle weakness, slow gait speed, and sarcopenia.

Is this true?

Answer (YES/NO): NO